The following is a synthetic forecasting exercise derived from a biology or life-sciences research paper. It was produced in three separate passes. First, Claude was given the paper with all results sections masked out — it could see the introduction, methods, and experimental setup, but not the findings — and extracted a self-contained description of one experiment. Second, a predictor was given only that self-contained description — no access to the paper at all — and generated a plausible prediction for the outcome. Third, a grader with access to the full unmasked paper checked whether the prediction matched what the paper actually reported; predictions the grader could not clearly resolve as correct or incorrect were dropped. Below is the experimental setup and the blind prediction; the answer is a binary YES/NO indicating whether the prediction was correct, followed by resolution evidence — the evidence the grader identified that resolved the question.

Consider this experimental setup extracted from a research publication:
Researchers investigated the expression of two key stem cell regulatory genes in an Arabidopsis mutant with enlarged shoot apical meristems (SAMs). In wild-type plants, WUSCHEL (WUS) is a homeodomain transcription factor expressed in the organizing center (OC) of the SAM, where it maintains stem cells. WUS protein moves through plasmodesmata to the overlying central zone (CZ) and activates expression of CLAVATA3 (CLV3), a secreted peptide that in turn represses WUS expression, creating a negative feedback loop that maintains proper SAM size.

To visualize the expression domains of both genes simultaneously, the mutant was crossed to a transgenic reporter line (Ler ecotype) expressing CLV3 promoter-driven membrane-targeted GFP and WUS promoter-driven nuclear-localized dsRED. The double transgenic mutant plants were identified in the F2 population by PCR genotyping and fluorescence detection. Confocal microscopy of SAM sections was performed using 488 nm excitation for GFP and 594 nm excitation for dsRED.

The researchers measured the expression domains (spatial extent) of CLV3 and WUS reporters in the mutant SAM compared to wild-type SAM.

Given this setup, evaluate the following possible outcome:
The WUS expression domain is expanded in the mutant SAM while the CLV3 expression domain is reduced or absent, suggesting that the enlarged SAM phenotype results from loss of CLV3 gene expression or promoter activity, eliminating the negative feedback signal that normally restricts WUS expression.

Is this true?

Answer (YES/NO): NO